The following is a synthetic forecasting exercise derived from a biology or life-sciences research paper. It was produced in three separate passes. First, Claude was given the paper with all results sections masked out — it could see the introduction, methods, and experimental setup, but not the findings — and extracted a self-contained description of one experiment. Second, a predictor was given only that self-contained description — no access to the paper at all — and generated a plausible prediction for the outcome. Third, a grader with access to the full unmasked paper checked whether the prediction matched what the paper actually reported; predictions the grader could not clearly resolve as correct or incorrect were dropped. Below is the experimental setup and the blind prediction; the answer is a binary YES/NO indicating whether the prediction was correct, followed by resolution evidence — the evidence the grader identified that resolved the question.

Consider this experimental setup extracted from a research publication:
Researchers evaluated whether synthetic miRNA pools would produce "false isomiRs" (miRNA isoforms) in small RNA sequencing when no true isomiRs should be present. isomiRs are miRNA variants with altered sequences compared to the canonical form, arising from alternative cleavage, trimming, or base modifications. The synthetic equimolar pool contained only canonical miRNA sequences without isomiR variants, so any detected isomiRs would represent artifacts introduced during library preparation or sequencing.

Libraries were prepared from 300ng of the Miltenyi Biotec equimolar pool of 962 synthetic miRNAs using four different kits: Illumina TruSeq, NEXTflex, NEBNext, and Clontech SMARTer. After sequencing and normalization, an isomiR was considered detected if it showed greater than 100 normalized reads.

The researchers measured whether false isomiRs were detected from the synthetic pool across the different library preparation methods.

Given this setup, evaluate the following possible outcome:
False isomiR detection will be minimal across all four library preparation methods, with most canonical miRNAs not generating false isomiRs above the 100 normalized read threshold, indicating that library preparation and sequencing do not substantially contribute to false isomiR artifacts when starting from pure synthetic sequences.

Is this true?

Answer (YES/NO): NO